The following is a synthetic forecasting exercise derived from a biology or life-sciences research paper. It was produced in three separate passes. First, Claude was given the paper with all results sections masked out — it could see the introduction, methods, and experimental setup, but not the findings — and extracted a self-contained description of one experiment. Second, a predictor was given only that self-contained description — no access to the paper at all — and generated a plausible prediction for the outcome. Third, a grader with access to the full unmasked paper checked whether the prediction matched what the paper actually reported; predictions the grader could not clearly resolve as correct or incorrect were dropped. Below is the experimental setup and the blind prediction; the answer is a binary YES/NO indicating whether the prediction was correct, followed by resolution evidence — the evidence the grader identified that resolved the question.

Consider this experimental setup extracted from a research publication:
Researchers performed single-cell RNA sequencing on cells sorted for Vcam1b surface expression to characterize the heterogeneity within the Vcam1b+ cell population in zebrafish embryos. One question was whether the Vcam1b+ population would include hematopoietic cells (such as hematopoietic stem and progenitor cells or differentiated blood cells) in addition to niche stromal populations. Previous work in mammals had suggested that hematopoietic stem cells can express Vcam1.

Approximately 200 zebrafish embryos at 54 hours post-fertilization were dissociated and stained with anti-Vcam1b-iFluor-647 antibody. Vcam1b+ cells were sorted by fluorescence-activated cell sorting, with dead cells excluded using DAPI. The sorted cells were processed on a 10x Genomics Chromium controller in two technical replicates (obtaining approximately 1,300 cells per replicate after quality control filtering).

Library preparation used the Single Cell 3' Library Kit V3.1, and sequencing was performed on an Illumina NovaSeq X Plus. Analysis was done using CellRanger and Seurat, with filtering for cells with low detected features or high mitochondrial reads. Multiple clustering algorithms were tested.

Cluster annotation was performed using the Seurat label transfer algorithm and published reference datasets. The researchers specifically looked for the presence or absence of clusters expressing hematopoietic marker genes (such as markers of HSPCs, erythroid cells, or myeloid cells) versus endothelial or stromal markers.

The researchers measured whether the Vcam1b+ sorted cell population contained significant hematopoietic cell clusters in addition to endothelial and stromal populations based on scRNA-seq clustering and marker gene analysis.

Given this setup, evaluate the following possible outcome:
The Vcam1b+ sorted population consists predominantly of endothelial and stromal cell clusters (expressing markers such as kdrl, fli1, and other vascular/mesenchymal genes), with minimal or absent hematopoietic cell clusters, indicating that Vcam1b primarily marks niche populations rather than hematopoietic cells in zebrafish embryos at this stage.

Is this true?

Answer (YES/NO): YES